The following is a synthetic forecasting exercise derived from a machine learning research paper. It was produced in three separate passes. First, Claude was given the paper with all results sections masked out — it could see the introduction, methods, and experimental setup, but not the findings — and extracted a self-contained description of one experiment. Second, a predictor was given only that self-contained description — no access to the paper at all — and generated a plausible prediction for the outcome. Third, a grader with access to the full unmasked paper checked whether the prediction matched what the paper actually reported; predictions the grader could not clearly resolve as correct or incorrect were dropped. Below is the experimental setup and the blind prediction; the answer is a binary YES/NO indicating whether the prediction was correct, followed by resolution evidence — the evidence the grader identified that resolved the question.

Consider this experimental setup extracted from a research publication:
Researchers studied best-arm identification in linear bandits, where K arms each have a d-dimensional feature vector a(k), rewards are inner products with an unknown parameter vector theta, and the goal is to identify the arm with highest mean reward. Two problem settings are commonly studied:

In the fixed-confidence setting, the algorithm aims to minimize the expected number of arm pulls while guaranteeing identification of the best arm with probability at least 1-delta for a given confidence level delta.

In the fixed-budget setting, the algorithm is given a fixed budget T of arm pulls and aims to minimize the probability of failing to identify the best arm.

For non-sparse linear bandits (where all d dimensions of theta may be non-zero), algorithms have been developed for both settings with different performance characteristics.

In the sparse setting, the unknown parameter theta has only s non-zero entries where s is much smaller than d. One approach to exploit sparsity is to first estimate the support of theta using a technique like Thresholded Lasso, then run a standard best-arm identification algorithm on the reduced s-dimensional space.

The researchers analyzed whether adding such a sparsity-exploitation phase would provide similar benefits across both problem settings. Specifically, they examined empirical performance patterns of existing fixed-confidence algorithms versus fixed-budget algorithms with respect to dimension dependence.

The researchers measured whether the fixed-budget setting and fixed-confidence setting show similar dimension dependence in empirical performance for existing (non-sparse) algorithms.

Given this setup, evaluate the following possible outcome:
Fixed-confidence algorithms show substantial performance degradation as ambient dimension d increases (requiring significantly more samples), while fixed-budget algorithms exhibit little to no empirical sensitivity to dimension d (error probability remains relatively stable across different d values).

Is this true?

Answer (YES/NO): NO